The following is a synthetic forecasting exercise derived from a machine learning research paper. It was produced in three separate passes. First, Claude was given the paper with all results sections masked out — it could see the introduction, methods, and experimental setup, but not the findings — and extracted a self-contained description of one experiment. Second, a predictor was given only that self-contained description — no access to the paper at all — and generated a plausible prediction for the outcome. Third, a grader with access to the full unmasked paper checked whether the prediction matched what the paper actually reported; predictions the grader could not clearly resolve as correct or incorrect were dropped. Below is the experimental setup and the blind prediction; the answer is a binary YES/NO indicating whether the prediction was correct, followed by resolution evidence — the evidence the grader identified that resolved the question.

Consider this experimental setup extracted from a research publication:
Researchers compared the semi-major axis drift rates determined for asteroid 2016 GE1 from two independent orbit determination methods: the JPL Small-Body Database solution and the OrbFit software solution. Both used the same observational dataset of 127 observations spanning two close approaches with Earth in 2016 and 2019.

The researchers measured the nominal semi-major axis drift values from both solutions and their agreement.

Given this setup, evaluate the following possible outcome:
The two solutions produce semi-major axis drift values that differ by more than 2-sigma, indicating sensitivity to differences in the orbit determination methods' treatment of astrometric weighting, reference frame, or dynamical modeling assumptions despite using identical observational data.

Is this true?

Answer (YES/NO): NO